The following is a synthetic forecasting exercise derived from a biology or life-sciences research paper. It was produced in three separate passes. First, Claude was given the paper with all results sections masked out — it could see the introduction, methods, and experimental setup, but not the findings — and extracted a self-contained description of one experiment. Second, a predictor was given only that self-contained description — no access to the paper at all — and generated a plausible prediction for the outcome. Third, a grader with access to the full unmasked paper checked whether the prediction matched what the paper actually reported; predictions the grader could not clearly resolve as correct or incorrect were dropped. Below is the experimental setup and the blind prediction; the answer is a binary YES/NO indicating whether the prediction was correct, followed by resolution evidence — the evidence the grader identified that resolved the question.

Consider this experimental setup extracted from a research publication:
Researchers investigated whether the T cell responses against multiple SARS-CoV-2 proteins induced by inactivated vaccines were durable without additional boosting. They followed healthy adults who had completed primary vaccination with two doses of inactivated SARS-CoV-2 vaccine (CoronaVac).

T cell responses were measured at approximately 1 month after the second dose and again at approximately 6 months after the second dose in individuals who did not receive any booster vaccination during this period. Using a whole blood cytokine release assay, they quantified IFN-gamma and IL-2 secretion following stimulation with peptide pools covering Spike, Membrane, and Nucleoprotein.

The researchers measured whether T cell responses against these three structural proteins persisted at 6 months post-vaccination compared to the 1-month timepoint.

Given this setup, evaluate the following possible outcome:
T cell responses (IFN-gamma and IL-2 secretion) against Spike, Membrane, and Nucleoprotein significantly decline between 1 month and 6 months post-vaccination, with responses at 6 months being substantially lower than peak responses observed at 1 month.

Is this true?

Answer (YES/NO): NO